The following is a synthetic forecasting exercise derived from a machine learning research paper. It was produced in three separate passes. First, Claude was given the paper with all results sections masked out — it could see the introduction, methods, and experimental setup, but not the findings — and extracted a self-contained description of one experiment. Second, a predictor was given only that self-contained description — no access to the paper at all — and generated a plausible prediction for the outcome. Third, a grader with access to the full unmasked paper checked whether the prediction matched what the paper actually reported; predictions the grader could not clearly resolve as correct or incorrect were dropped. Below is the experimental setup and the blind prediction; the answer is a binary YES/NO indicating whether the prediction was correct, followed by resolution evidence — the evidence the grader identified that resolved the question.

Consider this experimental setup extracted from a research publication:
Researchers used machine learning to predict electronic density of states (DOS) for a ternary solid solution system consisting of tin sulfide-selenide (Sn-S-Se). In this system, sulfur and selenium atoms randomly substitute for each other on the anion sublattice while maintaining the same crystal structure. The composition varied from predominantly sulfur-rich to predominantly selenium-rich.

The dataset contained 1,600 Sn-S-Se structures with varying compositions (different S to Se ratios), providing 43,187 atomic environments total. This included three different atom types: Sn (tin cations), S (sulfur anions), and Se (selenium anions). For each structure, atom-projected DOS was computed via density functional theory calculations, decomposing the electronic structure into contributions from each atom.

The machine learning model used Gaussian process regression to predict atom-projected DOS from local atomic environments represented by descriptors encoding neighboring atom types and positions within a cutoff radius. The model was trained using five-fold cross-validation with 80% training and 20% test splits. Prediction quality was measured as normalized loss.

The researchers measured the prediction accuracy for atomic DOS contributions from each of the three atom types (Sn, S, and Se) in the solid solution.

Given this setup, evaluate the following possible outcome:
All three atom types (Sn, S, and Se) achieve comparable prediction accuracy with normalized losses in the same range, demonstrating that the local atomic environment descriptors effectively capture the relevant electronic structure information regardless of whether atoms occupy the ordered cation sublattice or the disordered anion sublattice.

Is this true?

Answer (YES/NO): NO